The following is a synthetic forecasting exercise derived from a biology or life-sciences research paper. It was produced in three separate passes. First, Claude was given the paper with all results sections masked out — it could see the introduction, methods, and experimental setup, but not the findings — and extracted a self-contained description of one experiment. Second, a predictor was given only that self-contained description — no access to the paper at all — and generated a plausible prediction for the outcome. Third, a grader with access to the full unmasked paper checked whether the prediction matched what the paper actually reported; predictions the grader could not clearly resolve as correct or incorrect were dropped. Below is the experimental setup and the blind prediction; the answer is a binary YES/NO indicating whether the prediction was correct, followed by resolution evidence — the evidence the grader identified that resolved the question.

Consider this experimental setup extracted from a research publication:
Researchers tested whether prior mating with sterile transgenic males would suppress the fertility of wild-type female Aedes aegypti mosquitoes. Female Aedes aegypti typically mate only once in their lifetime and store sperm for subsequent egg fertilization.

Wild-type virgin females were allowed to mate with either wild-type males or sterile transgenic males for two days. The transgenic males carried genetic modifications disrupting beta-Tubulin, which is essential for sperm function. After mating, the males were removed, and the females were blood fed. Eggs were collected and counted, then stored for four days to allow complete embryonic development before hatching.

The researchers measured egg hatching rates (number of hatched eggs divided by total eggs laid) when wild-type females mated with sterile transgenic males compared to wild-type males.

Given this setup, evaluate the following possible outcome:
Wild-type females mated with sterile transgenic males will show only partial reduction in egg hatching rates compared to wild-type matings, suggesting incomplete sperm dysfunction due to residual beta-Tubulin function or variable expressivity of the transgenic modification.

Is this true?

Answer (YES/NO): NO